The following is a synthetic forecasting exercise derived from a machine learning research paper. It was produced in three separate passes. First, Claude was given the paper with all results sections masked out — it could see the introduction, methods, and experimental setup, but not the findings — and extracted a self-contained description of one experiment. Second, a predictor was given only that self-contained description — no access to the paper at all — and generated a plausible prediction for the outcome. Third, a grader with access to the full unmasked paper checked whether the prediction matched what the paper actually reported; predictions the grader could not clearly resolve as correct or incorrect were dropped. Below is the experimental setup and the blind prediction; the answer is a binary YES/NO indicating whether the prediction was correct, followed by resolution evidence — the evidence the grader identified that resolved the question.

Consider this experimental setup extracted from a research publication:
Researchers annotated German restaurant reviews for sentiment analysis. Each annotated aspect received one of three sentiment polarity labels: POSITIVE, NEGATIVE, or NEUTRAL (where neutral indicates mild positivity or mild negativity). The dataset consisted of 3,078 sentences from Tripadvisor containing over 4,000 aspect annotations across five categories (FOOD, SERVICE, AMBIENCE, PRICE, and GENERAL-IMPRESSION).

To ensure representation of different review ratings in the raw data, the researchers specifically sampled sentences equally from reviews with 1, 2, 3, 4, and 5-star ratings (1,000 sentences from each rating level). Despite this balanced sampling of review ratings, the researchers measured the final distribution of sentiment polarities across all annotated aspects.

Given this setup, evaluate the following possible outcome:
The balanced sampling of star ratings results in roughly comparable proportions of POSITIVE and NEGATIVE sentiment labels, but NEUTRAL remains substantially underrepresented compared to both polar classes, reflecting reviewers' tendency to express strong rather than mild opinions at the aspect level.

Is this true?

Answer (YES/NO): NO